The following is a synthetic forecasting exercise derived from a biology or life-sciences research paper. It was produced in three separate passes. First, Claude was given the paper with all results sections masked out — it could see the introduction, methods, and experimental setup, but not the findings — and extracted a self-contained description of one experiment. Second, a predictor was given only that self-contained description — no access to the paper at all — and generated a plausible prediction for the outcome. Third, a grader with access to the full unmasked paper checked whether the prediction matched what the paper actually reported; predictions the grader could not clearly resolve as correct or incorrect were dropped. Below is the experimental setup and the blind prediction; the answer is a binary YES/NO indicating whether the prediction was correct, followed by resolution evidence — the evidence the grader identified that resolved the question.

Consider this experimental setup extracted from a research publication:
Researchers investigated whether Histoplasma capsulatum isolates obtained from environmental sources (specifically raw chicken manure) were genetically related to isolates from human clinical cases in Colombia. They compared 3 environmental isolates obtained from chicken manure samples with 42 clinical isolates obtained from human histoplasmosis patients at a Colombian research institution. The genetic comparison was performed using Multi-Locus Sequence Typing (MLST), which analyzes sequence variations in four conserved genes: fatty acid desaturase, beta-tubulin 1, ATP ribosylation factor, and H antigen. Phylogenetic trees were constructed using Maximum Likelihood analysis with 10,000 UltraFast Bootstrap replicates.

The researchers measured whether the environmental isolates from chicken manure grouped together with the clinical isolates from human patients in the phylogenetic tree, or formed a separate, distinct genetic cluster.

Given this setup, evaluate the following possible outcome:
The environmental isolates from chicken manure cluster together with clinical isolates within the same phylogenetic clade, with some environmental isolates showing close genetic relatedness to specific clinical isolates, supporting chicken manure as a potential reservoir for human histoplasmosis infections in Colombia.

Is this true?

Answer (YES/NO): YES